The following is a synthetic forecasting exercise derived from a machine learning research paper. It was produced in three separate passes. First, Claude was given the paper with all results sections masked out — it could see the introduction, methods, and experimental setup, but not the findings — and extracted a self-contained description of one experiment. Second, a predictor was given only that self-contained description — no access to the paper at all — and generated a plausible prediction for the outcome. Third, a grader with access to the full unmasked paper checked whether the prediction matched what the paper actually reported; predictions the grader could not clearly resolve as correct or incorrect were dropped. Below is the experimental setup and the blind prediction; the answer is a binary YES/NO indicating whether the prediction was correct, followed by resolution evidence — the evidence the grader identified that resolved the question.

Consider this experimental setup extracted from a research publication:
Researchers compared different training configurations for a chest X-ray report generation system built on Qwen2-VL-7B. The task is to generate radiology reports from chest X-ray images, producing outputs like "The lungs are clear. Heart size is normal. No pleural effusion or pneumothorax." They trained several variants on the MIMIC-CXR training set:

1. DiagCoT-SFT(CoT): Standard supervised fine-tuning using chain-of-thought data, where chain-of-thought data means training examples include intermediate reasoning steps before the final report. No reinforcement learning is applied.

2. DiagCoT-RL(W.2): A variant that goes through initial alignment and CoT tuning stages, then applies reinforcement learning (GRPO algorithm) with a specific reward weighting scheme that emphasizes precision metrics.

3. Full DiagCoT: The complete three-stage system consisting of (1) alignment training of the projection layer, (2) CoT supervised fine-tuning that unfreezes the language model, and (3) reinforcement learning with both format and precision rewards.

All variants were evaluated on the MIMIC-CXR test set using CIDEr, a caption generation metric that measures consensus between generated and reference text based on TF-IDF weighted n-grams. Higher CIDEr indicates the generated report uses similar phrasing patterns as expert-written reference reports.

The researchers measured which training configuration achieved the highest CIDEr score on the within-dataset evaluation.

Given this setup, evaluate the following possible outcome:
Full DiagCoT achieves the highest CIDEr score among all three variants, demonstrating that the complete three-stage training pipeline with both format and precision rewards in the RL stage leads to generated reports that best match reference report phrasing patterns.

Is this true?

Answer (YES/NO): NO